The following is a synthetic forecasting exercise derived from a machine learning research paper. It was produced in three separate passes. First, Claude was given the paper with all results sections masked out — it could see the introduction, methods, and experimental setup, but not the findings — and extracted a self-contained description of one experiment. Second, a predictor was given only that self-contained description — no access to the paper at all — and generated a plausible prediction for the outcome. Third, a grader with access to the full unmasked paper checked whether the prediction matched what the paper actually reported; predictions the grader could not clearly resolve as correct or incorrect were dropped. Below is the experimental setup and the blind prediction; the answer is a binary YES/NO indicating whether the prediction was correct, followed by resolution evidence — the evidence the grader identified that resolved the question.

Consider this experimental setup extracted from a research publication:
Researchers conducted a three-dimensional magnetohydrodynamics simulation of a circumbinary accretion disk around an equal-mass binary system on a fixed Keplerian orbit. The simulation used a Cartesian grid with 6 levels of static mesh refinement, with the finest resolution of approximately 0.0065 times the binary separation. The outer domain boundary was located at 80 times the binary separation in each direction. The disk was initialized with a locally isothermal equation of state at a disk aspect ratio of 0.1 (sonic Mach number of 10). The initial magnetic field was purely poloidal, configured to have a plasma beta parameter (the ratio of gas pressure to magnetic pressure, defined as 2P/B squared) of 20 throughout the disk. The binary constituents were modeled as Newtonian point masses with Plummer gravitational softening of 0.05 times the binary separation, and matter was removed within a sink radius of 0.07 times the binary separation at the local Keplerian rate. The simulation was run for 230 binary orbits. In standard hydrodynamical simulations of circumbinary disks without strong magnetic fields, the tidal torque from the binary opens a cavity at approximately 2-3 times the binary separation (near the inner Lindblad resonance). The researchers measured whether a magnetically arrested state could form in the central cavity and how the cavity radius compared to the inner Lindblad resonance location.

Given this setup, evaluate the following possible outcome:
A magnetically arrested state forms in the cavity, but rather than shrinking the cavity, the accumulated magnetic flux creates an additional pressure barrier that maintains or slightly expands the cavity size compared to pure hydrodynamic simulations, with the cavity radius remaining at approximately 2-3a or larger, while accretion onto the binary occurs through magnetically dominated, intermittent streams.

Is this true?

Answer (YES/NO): NO